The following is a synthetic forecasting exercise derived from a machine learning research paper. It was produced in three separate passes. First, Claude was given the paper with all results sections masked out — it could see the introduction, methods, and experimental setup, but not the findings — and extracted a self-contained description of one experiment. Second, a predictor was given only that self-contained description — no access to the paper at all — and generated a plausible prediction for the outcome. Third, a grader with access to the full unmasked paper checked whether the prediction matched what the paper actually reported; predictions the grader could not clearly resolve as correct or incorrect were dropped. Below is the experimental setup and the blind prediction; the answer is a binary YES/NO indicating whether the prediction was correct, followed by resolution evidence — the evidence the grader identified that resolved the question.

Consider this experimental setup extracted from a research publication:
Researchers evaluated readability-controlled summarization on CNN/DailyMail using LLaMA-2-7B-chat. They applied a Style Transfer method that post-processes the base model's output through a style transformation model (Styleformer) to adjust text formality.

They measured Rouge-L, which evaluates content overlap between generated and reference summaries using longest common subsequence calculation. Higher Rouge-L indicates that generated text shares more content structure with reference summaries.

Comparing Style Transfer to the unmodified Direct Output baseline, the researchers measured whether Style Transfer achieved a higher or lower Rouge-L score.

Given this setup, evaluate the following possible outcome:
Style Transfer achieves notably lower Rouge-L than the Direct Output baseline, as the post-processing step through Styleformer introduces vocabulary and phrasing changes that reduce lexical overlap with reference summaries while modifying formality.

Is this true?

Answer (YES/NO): YES